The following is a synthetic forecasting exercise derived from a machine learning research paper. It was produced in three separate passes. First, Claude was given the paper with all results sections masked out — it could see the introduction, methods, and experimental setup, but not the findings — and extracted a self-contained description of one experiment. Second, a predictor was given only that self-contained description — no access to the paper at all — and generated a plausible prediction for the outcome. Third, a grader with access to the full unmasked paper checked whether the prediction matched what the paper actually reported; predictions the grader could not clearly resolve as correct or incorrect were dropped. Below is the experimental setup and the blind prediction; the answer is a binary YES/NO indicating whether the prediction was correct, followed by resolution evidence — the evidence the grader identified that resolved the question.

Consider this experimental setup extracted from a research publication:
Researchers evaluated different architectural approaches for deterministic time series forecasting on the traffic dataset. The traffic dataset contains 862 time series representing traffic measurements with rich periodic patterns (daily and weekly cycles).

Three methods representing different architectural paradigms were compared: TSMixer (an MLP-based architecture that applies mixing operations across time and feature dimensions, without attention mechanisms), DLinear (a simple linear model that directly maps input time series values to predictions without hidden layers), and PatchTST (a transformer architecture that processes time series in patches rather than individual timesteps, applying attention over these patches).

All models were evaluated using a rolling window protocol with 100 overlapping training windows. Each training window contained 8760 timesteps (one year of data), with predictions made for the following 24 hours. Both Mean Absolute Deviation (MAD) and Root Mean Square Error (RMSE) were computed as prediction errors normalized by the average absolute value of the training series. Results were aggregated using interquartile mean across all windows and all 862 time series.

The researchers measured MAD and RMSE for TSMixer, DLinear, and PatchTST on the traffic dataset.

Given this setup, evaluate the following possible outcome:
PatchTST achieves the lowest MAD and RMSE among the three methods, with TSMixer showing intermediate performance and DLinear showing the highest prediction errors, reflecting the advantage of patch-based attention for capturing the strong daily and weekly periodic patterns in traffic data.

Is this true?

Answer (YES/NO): YES